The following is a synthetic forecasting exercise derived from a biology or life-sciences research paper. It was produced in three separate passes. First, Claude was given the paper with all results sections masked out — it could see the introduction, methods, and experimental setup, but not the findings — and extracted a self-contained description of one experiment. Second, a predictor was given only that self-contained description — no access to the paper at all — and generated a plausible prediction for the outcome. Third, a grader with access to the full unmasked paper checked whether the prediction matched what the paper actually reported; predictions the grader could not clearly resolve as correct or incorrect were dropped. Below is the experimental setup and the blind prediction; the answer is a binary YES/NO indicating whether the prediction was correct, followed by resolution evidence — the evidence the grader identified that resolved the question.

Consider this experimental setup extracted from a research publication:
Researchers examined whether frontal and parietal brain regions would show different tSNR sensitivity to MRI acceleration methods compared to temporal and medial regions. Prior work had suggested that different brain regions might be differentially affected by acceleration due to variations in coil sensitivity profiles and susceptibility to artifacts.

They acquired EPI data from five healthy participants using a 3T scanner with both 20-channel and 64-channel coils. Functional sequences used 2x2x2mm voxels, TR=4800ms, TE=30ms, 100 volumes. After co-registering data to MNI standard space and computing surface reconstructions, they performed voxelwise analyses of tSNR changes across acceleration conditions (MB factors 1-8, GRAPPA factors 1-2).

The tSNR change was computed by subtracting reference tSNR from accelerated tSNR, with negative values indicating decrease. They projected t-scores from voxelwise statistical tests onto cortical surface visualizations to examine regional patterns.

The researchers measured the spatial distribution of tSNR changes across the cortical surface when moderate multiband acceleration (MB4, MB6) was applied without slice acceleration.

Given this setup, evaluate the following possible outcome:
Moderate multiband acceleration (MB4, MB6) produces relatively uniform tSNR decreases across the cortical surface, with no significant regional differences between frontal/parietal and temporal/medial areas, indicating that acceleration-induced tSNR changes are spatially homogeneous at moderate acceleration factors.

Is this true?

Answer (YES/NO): NO